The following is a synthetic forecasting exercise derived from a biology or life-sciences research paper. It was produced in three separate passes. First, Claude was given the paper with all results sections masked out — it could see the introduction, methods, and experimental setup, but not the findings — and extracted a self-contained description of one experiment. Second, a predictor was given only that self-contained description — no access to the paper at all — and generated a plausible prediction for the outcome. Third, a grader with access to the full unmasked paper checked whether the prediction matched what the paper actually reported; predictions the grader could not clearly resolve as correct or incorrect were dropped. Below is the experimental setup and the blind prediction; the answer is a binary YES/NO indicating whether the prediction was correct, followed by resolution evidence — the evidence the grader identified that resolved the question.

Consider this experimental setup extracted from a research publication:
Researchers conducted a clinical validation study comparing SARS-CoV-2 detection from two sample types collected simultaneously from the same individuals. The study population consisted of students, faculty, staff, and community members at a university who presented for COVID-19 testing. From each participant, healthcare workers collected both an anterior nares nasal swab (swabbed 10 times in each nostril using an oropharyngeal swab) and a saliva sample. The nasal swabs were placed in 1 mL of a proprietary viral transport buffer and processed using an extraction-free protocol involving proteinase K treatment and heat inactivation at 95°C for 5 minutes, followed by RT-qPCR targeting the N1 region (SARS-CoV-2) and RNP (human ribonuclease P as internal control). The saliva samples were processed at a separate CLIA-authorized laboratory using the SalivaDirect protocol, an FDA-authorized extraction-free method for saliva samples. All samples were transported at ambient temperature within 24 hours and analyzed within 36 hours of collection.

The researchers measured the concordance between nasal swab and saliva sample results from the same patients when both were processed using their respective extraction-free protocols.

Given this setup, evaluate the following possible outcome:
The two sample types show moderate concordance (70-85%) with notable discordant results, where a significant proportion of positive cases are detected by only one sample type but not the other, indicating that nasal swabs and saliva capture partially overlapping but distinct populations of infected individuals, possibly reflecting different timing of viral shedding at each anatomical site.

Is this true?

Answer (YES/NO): NO